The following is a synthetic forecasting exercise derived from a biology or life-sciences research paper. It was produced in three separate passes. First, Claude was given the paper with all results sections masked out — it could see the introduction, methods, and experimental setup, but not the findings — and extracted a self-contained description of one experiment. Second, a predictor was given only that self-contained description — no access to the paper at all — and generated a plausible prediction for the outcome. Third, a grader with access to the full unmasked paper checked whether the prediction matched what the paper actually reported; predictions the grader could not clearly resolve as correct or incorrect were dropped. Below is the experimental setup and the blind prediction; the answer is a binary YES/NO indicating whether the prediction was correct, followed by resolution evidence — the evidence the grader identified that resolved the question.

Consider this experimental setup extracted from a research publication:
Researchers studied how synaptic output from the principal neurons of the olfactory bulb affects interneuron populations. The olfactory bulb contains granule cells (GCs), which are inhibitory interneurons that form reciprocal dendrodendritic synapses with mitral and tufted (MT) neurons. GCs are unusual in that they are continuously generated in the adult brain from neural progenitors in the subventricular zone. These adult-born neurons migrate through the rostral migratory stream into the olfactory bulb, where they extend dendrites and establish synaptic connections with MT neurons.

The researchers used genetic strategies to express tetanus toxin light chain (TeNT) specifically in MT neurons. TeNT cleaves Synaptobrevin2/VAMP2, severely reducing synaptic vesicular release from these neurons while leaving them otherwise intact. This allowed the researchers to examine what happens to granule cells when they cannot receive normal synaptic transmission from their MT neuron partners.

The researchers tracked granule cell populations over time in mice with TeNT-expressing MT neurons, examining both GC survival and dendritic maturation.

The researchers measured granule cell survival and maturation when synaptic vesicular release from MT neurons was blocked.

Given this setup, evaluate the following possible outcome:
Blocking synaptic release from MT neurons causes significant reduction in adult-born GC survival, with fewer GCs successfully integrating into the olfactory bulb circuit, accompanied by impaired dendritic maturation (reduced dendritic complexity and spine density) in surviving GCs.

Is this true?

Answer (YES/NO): YES